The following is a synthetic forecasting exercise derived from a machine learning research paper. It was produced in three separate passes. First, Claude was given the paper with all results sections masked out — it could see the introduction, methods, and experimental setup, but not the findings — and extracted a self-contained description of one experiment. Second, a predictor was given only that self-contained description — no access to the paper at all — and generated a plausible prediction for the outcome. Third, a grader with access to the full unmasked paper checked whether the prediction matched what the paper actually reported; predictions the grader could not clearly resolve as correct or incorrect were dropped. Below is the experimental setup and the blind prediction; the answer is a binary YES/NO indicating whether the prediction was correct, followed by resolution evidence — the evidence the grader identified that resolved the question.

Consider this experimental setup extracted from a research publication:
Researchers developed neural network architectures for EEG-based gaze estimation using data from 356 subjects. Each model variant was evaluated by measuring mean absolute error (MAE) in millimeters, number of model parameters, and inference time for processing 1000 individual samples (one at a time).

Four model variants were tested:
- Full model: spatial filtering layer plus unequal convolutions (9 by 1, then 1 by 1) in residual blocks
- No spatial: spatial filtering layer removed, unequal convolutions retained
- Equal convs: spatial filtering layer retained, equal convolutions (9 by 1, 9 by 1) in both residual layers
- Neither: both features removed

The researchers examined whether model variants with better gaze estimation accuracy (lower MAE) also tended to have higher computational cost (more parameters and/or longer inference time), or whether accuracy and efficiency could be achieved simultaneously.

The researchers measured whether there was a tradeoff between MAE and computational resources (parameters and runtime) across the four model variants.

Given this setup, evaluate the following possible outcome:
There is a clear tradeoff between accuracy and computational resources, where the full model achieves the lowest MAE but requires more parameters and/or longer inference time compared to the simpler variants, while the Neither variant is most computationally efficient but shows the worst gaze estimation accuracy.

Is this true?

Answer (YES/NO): NO